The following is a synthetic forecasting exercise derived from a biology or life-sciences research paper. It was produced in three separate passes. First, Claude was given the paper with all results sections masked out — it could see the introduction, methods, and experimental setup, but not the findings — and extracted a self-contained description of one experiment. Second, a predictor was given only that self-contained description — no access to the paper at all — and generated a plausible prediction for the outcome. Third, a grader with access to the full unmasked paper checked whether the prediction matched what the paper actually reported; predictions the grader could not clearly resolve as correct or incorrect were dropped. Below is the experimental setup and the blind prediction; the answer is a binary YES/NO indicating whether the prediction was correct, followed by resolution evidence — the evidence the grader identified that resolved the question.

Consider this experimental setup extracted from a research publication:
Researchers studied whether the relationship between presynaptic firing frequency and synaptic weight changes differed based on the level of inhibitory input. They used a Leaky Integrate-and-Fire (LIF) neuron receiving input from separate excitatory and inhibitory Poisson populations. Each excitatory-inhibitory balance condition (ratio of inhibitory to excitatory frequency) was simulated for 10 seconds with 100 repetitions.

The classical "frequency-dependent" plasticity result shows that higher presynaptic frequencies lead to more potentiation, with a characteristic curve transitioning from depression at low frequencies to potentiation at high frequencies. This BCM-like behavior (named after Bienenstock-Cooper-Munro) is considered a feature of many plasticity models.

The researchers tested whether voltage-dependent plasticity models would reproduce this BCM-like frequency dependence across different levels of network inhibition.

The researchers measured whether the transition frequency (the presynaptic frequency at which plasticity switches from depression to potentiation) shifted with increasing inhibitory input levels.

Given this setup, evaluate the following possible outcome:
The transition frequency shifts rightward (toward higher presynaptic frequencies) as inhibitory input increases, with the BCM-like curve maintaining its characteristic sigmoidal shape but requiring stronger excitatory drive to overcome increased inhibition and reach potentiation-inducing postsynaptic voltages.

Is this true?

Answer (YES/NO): NO